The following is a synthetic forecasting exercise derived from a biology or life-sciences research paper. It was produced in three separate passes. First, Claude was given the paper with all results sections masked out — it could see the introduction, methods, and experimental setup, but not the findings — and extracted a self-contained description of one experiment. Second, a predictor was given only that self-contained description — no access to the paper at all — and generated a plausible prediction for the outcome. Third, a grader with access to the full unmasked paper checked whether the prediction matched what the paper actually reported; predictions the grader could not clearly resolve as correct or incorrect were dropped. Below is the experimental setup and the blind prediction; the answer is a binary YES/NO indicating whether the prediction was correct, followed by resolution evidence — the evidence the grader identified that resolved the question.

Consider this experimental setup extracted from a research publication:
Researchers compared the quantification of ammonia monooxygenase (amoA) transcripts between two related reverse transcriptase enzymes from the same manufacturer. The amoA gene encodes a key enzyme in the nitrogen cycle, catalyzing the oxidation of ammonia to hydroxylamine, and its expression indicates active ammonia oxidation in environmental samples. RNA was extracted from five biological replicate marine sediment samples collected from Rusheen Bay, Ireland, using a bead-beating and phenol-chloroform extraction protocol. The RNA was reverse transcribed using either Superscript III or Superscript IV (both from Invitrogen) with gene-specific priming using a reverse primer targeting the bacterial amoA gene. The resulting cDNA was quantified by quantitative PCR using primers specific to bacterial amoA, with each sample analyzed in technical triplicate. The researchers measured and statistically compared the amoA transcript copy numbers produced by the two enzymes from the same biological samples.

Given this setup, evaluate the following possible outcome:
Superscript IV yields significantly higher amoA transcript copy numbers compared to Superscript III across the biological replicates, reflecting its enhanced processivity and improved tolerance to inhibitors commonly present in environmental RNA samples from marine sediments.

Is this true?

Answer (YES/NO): NO